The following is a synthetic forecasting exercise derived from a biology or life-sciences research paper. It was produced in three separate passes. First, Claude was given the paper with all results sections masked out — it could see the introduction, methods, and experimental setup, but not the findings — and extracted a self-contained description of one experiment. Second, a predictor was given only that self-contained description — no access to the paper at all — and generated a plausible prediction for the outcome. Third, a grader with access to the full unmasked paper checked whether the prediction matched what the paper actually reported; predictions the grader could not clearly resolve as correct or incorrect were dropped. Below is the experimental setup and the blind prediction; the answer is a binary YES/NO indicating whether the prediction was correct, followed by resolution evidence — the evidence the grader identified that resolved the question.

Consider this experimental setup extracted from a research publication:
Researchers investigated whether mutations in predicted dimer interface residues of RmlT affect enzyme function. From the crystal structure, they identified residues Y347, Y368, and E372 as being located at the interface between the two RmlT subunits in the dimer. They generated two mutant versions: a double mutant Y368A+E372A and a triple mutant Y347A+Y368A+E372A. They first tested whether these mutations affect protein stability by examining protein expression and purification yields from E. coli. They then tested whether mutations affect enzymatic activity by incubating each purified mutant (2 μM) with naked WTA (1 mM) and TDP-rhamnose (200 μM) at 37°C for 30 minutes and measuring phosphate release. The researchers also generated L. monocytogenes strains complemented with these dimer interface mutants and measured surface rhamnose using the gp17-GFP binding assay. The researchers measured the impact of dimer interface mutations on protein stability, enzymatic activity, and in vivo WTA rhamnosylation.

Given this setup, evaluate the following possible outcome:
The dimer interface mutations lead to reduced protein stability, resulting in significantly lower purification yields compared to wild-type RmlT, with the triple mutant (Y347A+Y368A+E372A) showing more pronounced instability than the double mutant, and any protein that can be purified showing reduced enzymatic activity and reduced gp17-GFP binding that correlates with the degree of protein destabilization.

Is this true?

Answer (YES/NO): NO